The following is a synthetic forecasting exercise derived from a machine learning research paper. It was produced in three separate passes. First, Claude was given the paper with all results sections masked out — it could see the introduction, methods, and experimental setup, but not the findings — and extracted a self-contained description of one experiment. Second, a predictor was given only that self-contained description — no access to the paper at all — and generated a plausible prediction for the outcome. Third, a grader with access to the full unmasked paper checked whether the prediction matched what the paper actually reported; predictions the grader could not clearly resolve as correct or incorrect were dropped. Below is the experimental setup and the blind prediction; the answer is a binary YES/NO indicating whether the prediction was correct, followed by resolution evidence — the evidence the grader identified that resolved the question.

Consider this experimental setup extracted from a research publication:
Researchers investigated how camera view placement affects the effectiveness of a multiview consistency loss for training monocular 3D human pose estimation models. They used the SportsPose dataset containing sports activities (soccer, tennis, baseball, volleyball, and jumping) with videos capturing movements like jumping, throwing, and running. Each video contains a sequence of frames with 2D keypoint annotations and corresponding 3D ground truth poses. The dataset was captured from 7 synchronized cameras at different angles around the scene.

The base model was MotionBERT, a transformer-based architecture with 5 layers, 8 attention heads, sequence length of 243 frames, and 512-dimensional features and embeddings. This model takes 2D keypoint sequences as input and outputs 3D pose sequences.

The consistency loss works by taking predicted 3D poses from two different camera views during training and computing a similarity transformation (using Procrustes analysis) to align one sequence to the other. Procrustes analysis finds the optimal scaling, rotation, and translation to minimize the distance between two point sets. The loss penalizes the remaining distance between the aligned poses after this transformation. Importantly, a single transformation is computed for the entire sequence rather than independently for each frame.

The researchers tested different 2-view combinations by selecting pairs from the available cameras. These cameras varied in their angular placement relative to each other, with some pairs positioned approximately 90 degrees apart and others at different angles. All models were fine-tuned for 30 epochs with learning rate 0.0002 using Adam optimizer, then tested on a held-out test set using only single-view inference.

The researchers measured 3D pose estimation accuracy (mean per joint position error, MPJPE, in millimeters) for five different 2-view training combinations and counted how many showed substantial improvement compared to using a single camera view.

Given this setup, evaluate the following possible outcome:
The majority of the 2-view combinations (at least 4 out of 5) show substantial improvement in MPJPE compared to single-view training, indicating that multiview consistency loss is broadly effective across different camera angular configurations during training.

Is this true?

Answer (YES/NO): YES